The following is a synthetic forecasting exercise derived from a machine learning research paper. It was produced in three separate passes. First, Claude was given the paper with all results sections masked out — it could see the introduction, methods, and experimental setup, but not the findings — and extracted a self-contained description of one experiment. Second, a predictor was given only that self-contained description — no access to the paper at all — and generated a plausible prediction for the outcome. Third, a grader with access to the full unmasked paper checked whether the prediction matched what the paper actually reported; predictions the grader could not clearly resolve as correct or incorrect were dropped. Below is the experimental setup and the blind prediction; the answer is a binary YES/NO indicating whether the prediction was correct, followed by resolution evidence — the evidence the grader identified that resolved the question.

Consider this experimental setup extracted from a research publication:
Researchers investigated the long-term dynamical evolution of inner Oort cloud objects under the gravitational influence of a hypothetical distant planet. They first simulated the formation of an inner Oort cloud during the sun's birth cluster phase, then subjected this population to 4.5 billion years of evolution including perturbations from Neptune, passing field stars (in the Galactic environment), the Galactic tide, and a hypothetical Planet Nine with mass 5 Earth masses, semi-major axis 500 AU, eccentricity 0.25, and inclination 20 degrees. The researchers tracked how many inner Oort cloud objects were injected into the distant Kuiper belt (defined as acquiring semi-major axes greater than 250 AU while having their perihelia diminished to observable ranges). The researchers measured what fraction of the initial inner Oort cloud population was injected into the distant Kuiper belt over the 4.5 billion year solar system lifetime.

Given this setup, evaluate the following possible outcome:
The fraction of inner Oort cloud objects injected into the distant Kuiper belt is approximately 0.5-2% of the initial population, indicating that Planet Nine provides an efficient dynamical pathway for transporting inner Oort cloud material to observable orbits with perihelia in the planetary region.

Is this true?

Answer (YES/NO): NO